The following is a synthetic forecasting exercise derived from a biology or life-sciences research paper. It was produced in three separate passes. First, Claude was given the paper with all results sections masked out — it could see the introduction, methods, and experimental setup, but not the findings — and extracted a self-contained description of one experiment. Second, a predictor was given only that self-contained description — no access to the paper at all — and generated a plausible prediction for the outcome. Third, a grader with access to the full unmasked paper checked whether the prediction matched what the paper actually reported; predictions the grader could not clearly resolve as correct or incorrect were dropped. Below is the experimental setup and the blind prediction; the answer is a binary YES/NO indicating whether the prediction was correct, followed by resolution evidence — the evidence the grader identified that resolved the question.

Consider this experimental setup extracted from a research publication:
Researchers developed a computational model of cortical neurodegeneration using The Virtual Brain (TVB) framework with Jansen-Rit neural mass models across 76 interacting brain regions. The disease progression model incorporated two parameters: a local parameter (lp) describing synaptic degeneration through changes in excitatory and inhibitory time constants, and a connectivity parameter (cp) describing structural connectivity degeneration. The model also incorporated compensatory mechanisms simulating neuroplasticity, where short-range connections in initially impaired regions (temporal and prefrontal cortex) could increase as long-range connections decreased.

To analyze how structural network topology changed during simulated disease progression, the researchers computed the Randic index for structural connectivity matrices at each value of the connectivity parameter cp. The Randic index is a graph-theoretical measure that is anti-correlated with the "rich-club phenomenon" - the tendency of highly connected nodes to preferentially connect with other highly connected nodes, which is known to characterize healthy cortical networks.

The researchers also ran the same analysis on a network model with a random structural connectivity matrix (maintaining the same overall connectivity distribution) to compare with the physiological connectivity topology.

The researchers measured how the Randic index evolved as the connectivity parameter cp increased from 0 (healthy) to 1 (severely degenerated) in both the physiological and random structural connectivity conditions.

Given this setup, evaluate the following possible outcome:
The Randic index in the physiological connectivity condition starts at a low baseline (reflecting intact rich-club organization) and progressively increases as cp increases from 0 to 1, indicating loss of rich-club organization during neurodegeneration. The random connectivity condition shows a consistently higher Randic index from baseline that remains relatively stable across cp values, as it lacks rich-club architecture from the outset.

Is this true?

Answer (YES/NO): NO